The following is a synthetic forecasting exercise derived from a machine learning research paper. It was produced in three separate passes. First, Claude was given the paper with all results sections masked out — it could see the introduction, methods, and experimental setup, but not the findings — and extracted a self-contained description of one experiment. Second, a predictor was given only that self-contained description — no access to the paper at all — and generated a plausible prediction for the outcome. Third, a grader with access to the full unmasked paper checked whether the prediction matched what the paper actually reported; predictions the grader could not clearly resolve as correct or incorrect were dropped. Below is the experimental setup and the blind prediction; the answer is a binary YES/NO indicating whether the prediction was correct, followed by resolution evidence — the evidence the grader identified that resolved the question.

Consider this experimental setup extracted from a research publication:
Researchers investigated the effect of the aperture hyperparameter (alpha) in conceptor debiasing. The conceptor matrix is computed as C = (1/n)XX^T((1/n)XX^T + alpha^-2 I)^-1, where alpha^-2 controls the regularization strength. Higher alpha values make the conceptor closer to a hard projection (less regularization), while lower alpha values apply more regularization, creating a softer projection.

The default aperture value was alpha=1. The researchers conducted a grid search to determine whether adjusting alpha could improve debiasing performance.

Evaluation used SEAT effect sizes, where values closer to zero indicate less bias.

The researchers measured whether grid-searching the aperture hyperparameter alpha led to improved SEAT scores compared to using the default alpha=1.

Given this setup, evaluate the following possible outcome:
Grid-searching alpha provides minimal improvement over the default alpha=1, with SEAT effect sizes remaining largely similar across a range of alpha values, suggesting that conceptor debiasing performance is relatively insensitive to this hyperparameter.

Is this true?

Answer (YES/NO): YES